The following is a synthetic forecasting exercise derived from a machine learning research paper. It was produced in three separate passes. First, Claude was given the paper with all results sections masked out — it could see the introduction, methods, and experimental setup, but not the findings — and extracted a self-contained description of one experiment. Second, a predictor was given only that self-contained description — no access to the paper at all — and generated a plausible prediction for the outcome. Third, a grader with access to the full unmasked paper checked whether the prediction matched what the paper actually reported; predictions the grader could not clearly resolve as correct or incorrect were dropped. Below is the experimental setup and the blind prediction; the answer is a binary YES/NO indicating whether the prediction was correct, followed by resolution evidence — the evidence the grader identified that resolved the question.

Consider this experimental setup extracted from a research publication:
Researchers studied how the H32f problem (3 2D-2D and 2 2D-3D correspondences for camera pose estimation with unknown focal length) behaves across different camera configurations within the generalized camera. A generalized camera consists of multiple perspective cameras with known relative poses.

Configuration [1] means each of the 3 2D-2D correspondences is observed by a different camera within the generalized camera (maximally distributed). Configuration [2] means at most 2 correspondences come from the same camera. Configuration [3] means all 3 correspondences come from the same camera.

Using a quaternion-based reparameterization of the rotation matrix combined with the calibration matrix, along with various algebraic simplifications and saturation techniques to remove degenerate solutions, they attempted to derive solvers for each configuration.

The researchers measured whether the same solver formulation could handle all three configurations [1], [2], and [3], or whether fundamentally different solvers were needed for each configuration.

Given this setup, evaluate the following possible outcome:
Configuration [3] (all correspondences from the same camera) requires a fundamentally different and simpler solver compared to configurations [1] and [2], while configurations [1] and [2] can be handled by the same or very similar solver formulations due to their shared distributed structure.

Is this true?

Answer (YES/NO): NO